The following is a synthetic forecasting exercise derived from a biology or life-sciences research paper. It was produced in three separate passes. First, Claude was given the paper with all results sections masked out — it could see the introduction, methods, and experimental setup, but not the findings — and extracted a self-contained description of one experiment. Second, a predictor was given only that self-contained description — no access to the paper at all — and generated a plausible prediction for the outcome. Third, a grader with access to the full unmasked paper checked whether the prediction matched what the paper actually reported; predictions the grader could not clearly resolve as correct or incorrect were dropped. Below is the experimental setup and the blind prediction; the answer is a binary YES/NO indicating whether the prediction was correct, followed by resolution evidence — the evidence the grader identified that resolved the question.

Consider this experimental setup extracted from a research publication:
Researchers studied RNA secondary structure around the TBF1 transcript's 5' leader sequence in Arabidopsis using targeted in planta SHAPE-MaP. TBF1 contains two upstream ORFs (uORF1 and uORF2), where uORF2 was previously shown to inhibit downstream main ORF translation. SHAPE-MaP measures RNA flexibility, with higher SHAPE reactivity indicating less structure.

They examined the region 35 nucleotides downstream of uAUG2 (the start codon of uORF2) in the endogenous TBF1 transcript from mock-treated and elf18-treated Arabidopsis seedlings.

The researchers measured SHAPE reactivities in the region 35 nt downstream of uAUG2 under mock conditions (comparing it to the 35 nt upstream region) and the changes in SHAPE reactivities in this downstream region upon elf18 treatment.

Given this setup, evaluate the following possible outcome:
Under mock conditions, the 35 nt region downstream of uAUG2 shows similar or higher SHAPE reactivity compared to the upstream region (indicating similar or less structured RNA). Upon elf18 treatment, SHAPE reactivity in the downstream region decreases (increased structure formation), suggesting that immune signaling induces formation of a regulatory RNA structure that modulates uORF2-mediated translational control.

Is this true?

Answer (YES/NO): NO